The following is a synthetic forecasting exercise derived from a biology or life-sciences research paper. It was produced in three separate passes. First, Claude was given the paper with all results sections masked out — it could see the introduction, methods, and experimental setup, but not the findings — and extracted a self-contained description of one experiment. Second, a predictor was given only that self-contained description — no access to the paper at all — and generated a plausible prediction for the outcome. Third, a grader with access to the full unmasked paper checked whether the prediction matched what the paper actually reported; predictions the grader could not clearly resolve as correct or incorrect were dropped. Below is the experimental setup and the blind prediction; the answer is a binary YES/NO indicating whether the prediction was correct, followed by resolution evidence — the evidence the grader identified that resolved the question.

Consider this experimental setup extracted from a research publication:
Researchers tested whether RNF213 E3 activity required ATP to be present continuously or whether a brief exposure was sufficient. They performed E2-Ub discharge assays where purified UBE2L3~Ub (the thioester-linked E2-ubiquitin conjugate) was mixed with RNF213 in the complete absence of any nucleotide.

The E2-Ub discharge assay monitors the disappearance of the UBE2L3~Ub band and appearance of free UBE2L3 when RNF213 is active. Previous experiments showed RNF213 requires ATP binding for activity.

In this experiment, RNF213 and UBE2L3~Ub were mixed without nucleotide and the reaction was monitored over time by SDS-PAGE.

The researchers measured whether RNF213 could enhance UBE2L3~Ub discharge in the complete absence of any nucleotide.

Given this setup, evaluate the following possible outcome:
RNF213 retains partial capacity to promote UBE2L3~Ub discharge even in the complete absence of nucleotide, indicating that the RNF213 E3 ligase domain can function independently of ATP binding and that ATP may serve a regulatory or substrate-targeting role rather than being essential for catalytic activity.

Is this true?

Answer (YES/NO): NO